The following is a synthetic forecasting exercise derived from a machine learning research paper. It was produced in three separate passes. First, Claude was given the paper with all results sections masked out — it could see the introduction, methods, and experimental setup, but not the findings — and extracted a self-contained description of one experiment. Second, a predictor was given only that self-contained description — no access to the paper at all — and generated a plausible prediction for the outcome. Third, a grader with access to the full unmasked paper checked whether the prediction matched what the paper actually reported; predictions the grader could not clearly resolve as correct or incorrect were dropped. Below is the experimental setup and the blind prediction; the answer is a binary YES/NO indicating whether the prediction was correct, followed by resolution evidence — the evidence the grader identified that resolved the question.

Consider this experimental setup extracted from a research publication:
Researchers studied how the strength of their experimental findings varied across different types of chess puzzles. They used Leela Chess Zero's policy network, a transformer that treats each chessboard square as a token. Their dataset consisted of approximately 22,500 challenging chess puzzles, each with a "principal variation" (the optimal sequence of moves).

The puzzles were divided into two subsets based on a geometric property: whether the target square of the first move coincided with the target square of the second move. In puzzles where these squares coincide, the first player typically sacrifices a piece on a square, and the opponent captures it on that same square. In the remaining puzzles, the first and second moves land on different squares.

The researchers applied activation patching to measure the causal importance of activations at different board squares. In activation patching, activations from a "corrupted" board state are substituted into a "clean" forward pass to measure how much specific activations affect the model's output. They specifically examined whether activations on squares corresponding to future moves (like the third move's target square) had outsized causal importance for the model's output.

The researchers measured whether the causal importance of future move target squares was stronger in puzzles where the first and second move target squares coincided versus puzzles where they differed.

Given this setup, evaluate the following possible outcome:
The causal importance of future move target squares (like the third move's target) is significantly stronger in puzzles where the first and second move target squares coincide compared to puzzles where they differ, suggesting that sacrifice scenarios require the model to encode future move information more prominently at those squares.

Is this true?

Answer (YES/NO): YES